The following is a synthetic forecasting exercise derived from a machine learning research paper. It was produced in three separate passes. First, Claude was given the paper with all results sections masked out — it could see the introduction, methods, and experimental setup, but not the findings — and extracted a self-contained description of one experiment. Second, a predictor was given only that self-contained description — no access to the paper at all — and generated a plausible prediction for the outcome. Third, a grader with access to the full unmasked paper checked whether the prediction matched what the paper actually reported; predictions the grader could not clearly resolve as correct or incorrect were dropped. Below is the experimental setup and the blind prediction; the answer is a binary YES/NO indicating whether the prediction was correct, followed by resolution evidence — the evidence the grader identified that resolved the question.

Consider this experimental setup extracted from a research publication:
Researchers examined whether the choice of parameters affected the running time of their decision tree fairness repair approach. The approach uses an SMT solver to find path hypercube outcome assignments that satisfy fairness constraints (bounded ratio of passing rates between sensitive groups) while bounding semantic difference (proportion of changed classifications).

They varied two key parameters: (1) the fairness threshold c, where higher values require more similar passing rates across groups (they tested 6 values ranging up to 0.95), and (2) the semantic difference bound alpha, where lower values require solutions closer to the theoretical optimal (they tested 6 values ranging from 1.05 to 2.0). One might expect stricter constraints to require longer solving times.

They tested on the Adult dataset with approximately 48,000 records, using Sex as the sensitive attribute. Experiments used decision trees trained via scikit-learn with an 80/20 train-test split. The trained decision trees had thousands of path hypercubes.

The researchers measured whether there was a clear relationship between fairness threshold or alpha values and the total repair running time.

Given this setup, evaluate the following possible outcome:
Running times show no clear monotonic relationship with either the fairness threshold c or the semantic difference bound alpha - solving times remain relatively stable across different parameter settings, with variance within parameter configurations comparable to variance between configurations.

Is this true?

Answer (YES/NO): YES